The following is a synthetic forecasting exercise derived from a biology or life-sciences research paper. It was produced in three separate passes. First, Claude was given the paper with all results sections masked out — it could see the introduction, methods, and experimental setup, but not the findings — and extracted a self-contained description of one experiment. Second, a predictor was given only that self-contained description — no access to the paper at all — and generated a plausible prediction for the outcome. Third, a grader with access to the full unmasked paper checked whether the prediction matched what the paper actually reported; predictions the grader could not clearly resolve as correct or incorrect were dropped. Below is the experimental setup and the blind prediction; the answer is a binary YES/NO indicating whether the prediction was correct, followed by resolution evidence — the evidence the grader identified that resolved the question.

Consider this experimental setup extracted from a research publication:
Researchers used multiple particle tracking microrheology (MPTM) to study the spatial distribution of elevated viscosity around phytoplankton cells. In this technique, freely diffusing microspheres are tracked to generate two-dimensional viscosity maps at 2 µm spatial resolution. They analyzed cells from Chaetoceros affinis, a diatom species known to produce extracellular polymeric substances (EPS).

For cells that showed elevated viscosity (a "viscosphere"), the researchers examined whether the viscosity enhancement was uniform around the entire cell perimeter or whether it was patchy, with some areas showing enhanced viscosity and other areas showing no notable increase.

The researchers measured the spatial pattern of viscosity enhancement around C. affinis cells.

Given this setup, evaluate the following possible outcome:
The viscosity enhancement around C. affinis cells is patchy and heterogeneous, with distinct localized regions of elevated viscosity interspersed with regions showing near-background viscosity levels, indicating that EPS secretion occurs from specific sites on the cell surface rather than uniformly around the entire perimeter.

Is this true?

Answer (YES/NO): YES